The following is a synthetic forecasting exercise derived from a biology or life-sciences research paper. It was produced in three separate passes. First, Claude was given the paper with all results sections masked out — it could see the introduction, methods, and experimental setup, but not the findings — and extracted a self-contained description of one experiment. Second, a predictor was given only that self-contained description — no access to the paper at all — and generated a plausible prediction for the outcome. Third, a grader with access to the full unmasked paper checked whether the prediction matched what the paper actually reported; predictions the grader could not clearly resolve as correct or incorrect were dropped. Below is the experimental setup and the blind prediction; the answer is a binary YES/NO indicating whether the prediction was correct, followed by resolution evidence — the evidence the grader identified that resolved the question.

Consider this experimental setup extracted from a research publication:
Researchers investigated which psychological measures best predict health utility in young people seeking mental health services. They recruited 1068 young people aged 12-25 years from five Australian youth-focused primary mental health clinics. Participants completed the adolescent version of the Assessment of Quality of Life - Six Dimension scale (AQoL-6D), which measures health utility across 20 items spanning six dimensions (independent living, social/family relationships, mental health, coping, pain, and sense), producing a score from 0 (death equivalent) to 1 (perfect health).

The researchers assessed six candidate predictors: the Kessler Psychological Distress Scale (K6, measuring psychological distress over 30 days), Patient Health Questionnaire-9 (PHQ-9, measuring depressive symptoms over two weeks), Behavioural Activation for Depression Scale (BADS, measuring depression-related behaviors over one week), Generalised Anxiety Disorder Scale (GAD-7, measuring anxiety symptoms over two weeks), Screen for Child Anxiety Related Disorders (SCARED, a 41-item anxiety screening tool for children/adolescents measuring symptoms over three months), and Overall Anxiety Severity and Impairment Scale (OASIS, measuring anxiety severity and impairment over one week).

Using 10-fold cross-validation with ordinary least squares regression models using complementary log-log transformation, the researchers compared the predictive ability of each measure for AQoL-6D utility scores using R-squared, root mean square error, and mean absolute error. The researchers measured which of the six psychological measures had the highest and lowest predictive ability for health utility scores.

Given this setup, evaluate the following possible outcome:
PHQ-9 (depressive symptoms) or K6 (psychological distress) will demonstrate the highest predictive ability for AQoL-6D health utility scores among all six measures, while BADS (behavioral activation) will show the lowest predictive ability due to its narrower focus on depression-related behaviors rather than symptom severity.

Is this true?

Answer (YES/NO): NO